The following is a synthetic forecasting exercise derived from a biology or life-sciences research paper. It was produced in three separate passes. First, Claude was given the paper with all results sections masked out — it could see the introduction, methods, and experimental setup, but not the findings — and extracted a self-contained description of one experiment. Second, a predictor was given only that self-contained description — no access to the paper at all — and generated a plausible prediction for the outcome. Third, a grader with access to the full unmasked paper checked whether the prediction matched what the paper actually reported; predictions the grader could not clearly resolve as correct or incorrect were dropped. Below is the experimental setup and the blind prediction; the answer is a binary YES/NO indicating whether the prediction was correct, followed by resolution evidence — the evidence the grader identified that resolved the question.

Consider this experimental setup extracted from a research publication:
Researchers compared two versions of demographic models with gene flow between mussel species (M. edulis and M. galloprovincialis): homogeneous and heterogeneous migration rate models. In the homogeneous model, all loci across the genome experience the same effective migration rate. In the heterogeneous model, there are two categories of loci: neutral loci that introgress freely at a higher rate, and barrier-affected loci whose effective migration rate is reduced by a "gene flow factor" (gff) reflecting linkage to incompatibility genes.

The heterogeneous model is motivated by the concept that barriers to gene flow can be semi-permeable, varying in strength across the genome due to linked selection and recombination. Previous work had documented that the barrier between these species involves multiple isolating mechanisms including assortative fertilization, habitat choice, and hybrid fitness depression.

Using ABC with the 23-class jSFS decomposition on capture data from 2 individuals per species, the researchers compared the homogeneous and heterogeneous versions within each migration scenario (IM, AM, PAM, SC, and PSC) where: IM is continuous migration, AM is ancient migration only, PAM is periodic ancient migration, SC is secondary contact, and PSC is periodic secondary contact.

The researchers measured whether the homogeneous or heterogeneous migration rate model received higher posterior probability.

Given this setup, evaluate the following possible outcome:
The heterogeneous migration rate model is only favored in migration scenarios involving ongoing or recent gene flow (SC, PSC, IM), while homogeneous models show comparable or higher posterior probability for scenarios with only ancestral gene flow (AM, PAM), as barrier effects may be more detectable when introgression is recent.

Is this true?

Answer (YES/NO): YES